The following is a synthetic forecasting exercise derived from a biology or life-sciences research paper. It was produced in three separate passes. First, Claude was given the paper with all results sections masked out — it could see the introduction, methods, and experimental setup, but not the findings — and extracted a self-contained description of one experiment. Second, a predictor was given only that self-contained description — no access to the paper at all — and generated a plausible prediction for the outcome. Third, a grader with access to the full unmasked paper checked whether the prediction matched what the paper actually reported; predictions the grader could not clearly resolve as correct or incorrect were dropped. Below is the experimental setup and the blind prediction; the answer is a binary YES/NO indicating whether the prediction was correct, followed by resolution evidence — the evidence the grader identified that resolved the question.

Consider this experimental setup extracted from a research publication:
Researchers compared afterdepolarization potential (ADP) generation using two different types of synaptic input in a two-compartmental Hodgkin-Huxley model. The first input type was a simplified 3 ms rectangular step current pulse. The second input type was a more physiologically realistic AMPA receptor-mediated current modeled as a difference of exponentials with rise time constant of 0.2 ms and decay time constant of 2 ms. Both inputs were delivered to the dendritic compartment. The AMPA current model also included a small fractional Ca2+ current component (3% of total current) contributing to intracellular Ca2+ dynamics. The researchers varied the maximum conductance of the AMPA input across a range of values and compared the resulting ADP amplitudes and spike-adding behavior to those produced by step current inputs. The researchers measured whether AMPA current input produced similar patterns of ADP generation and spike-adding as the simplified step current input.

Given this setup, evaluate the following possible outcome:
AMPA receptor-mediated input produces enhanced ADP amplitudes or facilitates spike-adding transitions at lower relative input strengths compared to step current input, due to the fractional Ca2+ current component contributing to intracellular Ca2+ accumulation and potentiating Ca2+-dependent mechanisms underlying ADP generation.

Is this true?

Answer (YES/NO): NO